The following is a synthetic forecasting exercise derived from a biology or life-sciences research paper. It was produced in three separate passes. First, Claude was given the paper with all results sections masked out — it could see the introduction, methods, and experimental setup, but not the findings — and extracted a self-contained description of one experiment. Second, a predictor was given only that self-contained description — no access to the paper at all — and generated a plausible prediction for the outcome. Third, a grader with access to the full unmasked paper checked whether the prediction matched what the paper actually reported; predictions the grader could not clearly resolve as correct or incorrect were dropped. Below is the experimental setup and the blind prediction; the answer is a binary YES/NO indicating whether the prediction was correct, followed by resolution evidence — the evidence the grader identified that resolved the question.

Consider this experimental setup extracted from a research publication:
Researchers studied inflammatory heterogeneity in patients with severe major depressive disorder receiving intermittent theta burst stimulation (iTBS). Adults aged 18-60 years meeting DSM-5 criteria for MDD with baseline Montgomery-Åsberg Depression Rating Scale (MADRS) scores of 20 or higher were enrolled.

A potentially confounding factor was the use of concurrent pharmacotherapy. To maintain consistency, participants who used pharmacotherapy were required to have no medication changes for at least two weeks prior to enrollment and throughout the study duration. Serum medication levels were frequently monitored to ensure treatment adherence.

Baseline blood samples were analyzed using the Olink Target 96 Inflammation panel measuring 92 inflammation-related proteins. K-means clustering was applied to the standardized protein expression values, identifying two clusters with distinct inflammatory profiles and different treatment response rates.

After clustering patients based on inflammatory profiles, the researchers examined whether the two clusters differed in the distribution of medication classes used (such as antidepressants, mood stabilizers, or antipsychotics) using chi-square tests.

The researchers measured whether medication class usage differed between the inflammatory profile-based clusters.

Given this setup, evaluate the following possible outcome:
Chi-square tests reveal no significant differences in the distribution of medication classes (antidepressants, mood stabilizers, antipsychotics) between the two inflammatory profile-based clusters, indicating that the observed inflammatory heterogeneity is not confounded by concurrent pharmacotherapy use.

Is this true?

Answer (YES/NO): NO